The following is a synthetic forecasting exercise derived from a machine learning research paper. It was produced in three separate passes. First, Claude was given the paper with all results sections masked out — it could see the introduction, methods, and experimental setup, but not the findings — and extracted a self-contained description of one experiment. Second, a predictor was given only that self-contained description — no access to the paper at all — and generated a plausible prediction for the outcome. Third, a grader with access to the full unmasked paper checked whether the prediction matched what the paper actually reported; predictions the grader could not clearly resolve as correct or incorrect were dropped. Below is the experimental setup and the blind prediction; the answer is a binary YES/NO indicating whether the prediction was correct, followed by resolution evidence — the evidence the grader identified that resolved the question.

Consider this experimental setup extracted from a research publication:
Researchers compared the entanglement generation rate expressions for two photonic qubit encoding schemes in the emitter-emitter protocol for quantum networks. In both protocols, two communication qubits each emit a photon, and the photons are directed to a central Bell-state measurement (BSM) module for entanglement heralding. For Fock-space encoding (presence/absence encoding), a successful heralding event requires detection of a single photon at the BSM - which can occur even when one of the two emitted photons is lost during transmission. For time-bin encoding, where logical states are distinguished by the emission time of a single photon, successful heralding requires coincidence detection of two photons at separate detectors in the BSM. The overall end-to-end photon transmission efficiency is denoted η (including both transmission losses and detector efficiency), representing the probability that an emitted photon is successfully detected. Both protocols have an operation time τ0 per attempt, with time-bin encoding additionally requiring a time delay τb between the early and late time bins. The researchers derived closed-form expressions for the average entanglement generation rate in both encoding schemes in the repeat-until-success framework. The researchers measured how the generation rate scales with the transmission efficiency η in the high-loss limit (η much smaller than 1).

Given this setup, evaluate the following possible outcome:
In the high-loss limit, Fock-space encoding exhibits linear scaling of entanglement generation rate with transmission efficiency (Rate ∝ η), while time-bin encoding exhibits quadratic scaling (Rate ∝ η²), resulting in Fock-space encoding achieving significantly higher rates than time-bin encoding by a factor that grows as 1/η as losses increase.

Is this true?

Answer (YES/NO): YES